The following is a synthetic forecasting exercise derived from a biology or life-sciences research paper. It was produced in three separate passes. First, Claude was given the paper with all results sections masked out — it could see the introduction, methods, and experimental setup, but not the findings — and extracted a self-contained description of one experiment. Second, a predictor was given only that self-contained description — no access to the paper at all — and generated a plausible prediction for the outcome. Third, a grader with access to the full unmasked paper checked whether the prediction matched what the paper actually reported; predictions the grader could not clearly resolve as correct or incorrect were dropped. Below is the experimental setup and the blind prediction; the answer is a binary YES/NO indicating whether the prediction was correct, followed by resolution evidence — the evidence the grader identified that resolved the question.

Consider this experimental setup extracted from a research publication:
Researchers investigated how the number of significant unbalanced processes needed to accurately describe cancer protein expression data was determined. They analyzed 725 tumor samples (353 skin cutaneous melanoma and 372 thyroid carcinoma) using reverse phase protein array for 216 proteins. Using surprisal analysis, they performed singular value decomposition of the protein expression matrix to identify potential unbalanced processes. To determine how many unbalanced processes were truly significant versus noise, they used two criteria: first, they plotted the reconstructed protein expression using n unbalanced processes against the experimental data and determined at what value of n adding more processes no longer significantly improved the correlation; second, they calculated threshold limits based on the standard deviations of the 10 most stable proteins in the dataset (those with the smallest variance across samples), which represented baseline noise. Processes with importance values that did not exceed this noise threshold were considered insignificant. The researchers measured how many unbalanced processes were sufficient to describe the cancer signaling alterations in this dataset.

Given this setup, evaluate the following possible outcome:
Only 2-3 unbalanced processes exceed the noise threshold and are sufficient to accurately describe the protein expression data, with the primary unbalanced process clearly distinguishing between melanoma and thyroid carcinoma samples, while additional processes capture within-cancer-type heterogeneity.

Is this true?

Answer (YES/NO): NO